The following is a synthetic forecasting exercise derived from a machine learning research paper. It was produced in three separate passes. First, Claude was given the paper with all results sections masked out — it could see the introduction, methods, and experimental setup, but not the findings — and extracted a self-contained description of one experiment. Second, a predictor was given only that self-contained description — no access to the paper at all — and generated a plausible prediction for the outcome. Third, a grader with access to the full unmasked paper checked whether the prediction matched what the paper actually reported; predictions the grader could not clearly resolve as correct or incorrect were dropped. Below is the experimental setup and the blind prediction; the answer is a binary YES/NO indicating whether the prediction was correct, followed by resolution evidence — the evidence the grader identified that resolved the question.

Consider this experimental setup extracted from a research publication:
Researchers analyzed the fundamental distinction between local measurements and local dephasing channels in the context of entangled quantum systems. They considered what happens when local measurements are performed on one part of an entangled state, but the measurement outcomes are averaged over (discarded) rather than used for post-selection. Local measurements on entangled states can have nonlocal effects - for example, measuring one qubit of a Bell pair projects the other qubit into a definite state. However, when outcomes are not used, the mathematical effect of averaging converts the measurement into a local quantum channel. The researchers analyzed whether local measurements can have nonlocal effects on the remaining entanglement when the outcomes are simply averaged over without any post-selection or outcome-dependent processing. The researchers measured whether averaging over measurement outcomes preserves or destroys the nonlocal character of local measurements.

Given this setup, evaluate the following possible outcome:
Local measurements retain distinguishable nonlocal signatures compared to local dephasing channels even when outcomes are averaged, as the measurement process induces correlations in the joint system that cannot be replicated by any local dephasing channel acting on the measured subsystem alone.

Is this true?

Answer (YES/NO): NO